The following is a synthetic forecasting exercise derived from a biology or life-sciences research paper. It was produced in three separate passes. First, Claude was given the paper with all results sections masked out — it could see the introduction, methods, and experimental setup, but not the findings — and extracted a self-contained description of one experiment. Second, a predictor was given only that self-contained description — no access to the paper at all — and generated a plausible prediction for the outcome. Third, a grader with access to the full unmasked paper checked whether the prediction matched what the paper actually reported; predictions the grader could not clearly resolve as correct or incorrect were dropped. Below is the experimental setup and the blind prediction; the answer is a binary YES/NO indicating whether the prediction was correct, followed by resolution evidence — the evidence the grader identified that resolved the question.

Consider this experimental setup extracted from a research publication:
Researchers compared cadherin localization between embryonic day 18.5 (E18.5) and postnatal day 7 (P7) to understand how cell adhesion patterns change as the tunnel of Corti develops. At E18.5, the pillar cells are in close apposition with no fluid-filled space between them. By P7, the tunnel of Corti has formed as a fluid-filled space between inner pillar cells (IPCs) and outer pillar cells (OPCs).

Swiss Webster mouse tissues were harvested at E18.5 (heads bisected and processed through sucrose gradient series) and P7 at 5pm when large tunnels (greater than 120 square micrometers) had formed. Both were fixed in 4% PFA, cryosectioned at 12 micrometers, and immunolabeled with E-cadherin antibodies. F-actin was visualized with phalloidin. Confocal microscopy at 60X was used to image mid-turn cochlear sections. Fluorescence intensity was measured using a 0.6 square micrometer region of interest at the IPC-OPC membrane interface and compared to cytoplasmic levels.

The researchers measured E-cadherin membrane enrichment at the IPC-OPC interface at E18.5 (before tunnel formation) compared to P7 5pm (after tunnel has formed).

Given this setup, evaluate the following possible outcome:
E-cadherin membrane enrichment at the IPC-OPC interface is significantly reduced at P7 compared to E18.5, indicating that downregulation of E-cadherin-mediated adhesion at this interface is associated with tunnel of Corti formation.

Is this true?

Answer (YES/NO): NO